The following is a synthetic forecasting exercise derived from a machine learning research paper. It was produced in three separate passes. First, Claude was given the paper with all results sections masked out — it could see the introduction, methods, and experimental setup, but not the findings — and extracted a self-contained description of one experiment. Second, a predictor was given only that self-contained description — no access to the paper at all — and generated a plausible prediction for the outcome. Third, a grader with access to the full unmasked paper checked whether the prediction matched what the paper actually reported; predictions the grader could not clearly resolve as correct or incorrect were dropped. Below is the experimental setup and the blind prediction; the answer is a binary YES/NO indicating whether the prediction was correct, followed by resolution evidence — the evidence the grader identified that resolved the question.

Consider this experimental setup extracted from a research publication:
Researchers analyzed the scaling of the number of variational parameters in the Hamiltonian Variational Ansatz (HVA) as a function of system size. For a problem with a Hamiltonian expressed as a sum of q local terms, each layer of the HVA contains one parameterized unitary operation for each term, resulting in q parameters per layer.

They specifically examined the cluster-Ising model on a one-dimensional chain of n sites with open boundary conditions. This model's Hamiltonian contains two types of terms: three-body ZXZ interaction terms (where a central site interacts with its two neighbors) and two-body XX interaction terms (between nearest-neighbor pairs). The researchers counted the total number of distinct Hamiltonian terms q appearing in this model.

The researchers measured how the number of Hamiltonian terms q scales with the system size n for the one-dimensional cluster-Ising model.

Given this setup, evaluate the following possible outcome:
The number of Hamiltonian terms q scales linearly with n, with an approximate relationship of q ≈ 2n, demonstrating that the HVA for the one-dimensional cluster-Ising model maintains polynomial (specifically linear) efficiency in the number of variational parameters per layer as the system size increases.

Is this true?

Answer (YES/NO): NO